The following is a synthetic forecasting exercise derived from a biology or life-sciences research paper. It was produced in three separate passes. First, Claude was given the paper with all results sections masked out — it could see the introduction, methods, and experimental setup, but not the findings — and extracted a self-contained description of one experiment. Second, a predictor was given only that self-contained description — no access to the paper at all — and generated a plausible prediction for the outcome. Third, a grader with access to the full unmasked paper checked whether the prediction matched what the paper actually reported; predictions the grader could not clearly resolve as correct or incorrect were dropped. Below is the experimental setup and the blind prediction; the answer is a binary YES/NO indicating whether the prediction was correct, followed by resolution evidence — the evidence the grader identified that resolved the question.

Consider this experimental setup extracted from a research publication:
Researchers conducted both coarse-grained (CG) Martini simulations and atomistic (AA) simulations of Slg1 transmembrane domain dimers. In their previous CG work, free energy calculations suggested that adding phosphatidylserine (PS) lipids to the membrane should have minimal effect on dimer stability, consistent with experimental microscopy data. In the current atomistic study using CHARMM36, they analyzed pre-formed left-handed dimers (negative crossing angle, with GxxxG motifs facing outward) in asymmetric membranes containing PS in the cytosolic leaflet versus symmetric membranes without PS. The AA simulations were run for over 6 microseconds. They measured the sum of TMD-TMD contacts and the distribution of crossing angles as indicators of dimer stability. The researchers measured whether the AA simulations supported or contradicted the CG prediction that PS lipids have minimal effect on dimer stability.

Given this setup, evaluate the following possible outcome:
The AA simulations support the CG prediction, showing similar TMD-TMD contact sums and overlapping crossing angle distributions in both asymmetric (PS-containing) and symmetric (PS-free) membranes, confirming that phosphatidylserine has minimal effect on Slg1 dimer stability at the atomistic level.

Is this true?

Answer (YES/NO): NO